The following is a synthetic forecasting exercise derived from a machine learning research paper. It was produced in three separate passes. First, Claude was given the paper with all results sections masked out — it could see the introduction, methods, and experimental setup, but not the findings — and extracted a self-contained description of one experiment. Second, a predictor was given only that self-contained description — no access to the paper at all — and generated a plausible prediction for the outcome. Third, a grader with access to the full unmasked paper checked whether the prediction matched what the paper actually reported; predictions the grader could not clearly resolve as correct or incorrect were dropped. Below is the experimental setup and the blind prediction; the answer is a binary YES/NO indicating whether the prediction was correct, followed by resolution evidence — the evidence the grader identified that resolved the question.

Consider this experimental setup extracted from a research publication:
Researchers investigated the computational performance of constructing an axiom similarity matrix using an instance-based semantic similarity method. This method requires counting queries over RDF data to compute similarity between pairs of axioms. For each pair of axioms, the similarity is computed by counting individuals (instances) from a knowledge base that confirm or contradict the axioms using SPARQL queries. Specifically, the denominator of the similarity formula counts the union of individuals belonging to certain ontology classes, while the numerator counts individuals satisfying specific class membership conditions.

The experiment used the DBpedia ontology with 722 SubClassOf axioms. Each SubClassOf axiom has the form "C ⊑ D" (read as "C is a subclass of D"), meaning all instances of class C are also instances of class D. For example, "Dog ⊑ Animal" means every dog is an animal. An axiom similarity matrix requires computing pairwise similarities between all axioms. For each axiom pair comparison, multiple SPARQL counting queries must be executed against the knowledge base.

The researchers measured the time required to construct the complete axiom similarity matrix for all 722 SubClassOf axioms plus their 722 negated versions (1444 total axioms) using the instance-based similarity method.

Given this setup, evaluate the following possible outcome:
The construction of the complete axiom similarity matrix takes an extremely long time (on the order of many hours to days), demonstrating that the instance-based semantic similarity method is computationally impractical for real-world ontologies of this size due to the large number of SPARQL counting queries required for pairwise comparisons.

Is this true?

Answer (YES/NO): YES